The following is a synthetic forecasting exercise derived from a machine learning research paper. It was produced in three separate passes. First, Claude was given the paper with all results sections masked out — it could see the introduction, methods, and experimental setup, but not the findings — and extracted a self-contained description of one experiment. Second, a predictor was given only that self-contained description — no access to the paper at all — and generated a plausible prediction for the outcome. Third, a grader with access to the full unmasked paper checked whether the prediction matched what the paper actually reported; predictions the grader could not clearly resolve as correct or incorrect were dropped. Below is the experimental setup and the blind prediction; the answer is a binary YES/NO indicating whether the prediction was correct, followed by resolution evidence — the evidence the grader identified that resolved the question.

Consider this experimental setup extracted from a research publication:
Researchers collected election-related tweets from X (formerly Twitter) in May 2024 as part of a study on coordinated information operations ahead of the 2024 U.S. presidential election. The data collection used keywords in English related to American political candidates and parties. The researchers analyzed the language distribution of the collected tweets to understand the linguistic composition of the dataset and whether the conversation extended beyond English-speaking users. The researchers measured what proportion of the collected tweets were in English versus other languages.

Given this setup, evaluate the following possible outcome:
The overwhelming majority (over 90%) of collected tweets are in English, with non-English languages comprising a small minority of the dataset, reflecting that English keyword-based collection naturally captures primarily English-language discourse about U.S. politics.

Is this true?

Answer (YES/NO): NO